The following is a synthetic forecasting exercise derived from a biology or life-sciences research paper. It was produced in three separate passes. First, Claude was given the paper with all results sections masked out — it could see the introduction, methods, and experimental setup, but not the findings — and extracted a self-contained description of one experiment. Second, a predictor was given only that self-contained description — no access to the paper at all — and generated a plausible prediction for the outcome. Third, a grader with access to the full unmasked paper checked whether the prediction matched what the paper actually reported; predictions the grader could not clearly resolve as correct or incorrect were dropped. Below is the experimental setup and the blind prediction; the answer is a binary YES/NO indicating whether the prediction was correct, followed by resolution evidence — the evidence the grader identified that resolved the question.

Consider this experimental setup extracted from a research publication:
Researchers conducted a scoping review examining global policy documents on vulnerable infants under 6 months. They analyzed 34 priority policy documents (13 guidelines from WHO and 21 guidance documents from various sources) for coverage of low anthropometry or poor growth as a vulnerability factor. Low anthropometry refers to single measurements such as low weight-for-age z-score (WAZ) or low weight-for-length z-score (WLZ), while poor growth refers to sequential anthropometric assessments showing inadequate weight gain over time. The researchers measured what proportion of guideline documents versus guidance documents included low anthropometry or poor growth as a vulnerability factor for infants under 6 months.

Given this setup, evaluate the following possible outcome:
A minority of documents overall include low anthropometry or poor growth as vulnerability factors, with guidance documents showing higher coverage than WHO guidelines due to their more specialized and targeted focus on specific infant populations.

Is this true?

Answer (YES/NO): NO